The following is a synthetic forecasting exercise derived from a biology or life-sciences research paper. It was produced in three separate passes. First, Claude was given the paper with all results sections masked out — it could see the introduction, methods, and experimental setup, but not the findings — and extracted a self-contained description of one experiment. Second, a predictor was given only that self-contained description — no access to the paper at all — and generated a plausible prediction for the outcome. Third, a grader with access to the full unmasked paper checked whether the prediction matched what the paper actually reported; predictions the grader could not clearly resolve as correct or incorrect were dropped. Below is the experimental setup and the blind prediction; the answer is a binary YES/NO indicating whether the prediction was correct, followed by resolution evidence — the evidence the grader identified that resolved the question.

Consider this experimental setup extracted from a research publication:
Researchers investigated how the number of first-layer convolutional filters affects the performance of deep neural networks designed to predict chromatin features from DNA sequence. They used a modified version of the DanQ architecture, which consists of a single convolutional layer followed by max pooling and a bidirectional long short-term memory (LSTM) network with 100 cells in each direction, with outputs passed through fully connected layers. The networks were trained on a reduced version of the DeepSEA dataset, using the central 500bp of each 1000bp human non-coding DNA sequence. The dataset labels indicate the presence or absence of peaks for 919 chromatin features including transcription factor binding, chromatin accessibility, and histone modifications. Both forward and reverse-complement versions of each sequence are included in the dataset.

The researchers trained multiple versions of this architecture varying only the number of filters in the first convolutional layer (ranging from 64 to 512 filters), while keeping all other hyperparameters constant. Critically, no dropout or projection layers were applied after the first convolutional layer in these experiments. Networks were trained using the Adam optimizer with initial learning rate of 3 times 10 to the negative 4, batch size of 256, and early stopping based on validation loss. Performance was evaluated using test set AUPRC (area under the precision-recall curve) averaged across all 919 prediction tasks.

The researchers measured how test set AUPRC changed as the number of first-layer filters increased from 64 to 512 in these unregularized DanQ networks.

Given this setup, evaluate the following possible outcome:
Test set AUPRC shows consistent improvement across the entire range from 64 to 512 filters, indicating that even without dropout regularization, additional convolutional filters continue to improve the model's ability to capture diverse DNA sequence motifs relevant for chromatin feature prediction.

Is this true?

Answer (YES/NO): YES